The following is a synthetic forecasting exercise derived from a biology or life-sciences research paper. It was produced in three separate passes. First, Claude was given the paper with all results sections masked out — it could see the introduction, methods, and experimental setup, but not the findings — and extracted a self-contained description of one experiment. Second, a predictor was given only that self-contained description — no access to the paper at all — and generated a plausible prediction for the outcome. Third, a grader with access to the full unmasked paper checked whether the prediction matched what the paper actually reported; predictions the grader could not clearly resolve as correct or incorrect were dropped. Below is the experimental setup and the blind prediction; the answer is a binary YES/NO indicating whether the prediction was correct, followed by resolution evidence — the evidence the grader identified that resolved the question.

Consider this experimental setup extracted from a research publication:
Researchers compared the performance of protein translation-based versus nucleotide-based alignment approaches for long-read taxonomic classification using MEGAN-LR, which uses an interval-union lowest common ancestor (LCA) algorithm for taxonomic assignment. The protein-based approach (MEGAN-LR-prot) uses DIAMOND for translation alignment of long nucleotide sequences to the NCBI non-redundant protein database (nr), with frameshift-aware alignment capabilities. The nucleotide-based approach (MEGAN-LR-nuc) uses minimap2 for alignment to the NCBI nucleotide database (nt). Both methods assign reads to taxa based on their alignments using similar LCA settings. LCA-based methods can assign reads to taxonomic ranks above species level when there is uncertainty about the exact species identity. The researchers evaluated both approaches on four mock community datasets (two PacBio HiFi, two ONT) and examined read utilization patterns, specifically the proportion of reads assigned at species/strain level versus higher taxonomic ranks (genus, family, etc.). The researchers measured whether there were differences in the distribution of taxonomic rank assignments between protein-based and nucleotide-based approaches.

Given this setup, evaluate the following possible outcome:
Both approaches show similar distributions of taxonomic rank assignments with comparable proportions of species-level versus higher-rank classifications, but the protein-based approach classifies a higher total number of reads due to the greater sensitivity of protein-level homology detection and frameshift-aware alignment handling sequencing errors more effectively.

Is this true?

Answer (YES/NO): NO